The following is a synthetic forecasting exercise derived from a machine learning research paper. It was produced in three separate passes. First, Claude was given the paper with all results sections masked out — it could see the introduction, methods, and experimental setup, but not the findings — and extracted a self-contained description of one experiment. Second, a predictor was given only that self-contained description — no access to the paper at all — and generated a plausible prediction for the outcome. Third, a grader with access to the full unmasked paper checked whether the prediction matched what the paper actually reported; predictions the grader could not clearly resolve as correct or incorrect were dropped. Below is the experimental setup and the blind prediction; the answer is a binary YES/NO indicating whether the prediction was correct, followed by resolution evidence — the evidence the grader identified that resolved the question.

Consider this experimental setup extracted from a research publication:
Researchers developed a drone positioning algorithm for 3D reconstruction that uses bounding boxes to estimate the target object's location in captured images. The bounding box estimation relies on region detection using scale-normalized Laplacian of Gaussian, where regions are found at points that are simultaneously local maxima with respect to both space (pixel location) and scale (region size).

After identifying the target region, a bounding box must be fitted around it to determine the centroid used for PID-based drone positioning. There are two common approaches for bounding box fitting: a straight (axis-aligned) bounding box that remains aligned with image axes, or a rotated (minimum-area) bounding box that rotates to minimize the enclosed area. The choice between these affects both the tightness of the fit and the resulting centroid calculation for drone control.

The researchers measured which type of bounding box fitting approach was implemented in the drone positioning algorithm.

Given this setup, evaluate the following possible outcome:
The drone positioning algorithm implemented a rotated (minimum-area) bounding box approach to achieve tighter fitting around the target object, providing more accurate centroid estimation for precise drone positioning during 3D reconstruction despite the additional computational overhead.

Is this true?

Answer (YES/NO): NO